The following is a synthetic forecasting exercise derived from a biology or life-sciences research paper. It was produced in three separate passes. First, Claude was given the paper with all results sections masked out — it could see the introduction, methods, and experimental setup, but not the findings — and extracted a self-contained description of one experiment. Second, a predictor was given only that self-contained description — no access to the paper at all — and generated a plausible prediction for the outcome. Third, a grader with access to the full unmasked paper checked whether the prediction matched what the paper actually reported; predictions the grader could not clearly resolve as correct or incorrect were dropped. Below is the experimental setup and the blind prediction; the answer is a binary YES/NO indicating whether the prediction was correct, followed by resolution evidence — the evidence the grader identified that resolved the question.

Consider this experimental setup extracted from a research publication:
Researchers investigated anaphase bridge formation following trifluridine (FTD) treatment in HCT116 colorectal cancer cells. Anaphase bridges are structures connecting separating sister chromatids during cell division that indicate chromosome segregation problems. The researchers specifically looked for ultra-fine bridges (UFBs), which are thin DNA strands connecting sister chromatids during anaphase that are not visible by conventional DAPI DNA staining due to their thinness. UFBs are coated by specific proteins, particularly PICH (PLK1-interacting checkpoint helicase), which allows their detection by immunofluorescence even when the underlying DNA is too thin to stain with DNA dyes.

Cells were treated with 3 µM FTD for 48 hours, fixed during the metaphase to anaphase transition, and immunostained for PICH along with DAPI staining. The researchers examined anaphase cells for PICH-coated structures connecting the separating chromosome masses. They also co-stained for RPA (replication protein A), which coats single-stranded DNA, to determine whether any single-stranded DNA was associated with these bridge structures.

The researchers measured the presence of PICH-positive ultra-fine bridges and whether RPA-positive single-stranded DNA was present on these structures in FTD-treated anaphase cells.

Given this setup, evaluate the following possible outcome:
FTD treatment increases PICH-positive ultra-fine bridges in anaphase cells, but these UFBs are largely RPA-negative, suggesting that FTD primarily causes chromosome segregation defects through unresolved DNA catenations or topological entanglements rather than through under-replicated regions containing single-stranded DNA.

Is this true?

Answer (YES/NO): NO